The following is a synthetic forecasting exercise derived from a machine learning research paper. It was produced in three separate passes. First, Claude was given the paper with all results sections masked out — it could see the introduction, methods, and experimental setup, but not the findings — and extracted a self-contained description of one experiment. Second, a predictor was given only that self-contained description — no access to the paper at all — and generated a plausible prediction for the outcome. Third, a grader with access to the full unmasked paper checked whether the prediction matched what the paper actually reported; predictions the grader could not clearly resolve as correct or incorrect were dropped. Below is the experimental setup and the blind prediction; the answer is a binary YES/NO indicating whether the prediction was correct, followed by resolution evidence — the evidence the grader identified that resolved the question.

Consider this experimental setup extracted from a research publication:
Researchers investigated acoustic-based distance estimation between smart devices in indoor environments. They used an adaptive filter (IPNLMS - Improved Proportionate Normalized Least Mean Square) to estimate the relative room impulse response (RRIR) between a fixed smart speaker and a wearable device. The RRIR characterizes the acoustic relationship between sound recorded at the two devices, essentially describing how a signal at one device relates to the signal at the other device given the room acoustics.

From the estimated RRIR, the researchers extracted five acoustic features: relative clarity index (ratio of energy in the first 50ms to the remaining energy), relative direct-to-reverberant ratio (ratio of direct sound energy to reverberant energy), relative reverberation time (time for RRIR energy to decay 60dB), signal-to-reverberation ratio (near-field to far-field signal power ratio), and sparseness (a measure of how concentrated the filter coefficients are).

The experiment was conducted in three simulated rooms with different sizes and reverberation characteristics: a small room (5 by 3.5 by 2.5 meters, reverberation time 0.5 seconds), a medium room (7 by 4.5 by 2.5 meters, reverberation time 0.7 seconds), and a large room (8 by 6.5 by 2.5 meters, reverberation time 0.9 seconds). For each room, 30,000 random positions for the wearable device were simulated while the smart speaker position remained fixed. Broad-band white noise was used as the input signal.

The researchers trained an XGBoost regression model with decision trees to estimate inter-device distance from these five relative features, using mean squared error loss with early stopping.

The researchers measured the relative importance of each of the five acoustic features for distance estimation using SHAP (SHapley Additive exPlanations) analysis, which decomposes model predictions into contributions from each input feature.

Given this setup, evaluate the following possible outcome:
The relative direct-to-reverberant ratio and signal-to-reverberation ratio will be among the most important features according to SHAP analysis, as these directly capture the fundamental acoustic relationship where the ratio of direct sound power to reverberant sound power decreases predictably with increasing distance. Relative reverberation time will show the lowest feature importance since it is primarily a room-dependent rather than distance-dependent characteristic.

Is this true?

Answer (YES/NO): NO